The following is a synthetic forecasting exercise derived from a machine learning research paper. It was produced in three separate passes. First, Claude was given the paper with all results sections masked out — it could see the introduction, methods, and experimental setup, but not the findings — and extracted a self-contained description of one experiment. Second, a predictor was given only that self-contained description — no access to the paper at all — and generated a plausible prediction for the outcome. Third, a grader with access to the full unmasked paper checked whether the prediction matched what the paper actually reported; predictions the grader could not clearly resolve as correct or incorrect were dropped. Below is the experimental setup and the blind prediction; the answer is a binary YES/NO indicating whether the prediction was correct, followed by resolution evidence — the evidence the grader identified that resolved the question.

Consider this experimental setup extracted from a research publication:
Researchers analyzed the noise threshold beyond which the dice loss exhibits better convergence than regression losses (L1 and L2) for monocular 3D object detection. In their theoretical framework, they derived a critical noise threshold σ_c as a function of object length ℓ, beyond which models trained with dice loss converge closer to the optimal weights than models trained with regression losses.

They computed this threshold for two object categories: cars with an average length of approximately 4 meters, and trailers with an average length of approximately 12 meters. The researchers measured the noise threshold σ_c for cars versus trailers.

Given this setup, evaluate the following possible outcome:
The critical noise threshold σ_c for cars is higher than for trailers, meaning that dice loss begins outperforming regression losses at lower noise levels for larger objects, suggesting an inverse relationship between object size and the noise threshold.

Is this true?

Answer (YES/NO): YES